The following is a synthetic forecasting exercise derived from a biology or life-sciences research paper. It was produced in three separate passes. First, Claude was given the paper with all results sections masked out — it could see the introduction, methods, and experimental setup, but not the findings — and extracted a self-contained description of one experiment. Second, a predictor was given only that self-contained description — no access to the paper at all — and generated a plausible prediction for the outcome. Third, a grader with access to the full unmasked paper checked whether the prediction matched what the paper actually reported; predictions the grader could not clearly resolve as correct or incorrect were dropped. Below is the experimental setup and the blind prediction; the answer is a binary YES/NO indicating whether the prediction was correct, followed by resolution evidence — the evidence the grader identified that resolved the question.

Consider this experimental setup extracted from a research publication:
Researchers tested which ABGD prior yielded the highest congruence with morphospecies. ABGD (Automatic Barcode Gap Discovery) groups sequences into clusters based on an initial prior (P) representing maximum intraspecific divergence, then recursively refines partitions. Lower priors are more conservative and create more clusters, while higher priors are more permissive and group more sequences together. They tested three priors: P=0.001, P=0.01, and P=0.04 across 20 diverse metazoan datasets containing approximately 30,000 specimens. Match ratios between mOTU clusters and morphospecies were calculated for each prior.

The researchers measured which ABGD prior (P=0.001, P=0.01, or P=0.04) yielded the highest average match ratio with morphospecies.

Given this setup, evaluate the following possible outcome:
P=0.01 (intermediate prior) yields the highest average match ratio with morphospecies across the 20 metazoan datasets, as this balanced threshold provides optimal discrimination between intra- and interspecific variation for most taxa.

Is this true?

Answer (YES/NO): NO